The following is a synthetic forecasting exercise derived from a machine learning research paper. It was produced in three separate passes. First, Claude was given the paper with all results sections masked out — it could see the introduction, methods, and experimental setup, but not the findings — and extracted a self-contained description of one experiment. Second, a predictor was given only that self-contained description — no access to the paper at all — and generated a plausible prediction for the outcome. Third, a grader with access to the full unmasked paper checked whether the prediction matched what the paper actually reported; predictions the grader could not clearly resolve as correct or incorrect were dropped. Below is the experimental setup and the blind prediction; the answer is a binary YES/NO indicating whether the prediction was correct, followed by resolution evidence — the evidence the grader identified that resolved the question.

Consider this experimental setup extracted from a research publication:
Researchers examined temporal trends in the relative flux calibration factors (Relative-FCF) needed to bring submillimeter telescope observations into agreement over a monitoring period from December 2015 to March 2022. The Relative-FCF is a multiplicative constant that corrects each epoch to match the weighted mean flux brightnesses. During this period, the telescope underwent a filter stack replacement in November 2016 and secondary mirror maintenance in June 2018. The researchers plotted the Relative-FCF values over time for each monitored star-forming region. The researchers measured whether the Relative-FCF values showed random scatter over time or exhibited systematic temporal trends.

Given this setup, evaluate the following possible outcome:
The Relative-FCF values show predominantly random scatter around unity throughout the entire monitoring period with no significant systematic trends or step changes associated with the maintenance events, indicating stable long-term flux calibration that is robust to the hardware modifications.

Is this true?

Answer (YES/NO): NO